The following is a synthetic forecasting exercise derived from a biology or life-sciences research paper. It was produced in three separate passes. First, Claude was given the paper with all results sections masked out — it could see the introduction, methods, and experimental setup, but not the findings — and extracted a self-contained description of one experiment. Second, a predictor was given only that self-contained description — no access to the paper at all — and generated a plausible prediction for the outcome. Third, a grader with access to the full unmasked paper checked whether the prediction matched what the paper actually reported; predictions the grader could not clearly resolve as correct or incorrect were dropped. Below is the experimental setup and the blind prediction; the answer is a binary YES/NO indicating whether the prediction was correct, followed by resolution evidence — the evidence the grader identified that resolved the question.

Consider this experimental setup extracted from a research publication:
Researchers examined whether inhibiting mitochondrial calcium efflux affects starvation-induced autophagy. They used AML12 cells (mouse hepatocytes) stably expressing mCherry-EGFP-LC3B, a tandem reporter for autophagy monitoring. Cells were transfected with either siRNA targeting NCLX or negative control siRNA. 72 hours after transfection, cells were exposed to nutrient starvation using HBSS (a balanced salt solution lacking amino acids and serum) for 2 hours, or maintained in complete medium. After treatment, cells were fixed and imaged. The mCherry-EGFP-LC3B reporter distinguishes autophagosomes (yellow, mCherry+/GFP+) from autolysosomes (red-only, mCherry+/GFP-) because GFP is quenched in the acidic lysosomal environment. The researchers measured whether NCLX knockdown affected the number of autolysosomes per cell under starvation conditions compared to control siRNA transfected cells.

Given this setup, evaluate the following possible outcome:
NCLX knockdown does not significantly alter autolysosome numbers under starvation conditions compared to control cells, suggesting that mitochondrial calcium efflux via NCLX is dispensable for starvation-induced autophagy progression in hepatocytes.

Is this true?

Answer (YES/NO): NO